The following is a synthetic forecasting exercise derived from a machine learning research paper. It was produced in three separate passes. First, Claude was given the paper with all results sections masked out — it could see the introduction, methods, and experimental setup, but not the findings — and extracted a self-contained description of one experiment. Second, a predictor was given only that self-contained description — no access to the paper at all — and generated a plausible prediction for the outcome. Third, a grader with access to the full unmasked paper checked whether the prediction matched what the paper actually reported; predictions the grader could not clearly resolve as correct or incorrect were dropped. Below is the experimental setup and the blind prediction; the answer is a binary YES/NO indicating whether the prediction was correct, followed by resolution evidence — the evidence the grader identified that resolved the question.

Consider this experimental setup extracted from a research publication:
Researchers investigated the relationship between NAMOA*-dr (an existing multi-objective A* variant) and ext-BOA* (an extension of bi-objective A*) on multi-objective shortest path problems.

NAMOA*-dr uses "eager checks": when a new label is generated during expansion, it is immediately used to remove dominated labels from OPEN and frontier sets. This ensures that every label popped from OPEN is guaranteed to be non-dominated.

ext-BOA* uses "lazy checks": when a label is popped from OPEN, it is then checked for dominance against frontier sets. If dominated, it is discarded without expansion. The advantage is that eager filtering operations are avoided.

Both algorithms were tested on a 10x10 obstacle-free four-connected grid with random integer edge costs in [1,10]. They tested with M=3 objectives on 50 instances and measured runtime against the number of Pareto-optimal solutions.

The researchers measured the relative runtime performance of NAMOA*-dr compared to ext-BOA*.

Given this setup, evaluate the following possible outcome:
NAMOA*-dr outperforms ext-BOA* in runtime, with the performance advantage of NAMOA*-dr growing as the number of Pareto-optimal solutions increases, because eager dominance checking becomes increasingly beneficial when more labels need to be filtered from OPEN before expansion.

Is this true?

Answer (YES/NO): NO